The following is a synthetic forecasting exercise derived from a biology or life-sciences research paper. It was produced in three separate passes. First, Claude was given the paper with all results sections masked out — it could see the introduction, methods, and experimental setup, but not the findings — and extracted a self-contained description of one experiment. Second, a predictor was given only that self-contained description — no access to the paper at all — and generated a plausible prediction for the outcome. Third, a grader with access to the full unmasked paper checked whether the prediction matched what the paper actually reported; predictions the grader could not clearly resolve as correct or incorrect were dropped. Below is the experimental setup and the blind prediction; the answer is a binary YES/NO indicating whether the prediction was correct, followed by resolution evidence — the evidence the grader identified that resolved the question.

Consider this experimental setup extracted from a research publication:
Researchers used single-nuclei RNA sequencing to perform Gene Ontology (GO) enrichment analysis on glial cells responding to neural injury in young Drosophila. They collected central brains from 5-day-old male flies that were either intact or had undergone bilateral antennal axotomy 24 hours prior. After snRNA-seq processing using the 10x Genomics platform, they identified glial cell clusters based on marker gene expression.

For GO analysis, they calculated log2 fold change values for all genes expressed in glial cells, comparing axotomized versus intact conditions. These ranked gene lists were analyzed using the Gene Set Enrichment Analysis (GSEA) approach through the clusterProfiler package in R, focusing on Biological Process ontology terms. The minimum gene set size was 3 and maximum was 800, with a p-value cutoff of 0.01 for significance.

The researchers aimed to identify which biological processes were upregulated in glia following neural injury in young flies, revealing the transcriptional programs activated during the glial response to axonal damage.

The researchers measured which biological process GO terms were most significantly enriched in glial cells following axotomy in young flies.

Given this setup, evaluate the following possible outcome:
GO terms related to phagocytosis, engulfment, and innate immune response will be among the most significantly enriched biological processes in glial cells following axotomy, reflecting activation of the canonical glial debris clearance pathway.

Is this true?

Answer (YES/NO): NO